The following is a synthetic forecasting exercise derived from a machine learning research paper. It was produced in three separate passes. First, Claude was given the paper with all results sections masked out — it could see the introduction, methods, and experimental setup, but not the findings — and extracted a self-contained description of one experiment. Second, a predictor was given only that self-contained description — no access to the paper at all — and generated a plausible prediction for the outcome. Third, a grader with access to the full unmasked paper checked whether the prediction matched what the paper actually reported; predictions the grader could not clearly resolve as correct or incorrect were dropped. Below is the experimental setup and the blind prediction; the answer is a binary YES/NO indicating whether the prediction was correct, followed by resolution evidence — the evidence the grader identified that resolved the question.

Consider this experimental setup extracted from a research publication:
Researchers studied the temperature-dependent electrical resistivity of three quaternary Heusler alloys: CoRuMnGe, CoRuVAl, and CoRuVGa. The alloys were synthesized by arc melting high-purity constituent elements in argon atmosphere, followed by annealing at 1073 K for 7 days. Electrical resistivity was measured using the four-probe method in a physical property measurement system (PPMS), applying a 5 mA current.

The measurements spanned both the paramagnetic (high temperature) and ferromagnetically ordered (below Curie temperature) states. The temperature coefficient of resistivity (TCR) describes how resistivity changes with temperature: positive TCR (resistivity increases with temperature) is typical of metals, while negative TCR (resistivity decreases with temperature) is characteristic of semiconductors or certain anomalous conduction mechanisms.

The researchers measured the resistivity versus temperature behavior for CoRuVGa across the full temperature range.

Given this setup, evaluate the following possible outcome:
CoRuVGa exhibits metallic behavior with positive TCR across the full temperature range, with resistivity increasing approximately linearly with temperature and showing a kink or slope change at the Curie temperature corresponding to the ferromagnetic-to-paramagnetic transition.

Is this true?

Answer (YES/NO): NO